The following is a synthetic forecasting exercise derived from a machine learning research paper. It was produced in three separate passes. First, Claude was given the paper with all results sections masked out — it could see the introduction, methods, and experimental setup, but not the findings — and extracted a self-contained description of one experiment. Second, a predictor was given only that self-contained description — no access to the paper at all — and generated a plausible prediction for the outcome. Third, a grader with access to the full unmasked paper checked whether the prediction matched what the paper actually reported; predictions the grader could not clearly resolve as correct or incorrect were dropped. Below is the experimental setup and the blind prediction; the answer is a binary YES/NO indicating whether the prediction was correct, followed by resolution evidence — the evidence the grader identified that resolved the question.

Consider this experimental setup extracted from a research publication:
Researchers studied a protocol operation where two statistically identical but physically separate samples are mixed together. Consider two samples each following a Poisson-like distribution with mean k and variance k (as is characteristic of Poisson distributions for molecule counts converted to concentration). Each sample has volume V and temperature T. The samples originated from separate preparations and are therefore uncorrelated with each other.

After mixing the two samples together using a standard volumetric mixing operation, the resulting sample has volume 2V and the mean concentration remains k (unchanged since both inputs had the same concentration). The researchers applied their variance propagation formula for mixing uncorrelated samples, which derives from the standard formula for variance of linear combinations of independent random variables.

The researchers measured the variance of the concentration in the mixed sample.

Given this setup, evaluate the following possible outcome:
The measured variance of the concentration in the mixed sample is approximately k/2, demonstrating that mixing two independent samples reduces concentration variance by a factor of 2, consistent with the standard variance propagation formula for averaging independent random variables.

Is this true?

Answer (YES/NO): YES